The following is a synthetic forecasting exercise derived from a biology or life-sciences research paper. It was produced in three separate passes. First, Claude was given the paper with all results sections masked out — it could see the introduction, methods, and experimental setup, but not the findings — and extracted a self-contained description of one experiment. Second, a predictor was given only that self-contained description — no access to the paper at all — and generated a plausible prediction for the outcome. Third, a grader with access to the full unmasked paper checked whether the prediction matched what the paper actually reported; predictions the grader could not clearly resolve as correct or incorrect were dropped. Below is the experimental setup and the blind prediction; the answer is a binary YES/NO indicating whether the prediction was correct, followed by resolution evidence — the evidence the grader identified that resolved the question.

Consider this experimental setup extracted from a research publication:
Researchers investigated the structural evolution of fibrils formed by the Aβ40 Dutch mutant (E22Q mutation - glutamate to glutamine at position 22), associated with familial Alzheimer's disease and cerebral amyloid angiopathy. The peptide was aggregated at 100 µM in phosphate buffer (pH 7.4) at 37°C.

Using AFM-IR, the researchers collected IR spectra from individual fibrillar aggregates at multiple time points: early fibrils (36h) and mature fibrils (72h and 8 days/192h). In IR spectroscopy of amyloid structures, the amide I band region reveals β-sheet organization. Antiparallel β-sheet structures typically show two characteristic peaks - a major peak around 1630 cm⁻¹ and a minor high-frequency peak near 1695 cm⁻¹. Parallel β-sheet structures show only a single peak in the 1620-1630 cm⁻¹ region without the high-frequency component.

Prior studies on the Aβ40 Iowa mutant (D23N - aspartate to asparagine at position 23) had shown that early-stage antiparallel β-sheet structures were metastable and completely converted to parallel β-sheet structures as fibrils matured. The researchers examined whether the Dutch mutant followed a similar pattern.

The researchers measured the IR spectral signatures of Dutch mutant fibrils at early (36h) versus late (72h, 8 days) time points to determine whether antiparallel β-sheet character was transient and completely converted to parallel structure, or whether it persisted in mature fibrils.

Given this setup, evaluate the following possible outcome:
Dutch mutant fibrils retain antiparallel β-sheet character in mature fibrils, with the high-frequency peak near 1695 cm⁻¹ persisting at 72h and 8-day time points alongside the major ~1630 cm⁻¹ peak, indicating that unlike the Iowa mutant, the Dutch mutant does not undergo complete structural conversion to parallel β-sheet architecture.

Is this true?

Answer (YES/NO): YES